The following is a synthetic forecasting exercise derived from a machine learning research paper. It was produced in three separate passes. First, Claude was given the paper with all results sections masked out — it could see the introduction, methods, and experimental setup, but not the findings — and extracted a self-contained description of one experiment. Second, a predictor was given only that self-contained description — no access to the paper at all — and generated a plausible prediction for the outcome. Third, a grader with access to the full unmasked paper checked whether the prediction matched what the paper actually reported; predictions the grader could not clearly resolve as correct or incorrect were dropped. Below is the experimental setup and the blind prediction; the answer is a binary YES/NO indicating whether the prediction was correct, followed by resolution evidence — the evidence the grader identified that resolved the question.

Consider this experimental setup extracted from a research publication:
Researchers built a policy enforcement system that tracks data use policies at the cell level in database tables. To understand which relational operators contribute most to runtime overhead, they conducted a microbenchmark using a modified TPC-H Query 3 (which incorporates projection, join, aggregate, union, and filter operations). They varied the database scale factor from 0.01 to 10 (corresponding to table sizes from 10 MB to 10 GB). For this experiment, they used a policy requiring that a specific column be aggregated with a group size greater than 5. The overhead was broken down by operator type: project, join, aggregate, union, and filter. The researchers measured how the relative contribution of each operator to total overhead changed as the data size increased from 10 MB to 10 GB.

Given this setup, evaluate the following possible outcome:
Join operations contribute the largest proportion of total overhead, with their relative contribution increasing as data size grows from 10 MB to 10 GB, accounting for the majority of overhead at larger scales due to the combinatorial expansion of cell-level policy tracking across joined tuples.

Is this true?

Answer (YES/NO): NO